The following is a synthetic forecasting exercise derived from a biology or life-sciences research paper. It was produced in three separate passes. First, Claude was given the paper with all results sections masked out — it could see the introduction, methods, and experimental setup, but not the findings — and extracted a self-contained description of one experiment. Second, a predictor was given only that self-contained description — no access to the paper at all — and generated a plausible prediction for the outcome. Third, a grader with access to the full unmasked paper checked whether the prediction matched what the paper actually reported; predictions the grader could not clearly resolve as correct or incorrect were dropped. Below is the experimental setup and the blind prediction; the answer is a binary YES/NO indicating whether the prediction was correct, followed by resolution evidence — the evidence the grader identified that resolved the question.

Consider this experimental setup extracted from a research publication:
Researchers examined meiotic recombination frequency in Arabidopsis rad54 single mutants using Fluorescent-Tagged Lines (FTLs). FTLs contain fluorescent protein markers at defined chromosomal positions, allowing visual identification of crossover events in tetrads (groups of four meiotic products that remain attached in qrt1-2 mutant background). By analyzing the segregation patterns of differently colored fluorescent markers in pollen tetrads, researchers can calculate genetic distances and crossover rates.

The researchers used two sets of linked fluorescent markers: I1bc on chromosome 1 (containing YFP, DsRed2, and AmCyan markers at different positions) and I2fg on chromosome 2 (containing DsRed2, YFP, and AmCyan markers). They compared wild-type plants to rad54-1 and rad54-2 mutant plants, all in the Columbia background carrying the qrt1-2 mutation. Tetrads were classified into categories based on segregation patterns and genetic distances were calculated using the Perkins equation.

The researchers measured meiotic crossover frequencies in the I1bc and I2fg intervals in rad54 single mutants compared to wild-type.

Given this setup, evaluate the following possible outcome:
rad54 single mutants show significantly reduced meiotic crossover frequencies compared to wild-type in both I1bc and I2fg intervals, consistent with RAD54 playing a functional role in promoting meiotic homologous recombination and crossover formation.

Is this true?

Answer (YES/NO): NO